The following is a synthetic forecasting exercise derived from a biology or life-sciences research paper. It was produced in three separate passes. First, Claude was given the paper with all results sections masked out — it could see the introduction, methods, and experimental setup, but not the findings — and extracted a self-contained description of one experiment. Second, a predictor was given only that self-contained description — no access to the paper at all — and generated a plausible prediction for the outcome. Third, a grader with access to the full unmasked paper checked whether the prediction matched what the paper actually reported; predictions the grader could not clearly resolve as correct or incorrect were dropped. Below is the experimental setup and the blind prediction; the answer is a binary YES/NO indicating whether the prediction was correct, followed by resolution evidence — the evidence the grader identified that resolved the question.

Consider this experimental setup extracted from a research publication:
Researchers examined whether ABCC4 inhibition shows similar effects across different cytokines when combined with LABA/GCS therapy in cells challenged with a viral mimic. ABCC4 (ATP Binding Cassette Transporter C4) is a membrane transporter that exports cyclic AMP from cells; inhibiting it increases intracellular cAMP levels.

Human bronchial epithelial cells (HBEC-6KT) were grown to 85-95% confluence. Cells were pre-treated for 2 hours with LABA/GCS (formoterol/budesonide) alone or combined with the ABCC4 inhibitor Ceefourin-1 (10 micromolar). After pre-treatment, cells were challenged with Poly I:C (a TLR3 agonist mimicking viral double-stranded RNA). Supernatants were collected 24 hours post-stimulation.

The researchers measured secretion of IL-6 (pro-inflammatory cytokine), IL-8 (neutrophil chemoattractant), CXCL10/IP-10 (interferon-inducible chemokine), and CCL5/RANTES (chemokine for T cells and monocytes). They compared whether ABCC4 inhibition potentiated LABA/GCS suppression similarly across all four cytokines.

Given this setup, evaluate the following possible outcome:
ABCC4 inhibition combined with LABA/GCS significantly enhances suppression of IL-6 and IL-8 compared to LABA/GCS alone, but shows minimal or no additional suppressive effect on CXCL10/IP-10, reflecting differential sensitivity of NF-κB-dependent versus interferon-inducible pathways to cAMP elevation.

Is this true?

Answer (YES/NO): NO